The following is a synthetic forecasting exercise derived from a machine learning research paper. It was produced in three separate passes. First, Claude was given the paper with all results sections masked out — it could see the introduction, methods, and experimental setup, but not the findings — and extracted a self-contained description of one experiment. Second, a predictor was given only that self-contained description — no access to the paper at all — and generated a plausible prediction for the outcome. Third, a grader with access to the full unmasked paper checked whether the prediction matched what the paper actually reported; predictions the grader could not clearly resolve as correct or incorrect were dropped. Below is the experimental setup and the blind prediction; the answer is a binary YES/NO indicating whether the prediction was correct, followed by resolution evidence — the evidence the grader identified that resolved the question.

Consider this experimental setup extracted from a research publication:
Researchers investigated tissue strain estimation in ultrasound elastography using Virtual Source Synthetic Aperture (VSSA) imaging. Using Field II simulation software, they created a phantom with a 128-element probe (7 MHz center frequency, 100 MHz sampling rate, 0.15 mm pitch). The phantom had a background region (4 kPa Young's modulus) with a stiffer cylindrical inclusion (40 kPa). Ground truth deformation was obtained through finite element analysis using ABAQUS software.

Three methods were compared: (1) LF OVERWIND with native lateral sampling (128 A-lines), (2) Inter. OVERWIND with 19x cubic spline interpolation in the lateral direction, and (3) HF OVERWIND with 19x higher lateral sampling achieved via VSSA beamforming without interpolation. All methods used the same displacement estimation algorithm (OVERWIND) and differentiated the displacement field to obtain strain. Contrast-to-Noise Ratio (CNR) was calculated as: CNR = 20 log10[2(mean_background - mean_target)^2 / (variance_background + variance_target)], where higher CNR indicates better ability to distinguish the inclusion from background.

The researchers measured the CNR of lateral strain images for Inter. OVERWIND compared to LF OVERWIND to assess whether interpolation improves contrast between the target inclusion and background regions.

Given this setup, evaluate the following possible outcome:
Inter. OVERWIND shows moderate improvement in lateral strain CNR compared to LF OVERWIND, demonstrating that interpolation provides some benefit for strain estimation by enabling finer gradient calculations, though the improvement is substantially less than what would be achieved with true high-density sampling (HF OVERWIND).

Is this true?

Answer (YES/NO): NO